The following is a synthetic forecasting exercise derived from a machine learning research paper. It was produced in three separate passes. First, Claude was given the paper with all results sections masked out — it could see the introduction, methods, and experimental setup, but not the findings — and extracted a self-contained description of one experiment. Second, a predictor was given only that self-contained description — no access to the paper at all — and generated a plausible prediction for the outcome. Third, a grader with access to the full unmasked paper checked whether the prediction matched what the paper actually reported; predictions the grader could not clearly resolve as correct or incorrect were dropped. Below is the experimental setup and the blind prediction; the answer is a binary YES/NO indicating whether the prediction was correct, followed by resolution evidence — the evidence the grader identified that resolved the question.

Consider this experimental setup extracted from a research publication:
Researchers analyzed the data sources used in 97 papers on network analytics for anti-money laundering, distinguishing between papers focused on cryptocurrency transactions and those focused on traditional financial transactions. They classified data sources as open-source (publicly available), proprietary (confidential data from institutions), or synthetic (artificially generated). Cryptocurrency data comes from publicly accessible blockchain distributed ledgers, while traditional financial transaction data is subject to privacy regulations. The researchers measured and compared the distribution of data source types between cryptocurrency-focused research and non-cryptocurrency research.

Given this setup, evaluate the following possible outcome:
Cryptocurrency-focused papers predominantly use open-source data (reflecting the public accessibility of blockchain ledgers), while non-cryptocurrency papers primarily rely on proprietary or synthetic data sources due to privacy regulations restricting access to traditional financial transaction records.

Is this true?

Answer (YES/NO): YES